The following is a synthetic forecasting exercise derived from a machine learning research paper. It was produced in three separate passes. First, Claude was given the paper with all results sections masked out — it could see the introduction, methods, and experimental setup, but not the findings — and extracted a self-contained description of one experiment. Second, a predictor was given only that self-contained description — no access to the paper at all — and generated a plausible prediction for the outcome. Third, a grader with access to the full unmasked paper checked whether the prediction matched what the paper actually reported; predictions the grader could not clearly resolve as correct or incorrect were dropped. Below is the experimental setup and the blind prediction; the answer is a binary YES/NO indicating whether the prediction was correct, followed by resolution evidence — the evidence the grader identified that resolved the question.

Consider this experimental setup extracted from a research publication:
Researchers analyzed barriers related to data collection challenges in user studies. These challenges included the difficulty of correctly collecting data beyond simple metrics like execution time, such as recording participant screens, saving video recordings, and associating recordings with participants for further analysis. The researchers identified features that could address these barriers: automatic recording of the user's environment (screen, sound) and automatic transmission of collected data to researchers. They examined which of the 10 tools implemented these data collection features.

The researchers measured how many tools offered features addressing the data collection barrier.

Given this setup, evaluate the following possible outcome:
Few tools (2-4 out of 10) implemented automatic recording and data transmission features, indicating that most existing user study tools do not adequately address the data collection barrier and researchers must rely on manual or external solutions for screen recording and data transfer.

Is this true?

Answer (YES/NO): YES